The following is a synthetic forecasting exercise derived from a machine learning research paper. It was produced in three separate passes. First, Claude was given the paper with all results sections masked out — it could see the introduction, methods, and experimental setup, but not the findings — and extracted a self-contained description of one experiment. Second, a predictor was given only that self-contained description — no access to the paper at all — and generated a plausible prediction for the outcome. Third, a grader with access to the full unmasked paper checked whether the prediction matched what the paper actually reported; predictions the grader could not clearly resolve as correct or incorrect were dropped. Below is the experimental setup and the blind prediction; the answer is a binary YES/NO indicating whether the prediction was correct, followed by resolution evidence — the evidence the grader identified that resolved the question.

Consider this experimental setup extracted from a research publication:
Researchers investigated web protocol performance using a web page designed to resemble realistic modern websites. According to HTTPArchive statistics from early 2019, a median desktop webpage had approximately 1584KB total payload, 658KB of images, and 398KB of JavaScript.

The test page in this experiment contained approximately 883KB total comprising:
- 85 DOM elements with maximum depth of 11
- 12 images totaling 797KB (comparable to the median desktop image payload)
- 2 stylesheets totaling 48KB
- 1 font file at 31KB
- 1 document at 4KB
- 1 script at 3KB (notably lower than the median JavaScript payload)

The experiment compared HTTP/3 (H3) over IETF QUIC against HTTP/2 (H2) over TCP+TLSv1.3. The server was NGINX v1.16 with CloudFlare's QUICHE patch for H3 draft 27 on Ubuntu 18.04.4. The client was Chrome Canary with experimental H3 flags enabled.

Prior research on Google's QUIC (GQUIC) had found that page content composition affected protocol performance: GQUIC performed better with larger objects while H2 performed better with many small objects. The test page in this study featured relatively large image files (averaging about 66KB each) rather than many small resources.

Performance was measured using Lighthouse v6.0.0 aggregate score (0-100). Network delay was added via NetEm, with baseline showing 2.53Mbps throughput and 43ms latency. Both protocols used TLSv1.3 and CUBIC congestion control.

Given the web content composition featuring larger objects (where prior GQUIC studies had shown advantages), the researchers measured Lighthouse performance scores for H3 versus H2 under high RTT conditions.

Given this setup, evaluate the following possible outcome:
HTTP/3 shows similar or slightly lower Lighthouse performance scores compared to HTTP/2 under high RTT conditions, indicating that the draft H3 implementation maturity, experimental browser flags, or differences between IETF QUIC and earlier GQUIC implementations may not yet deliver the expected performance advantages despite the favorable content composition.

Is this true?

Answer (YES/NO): NO